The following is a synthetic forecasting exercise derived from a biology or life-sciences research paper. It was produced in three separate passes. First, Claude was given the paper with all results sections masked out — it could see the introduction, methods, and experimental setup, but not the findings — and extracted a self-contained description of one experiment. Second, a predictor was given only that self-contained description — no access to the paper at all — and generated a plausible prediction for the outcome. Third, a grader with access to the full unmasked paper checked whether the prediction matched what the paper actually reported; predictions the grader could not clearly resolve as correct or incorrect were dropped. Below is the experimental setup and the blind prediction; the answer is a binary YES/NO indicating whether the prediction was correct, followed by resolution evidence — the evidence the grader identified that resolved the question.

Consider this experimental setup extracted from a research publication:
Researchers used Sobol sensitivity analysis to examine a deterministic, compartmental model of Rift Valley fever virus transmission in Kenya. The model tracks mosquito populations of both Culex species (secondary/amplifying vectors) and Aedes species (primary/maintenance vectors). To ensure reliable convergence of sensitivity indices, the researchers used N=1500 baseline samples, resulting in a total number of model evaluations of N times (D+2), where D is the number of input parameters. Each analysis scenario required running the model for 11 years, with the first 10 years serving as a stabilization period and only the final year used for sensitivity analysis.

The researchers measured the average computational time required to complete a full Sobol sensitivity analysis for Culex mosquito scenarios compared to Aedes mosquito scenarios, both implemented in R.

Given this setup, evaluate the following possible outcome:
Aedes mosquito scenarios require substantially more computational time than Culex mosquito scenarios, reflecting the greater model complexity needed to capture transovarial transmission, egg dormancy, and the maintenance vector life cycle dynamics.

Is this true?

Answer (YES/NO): YES